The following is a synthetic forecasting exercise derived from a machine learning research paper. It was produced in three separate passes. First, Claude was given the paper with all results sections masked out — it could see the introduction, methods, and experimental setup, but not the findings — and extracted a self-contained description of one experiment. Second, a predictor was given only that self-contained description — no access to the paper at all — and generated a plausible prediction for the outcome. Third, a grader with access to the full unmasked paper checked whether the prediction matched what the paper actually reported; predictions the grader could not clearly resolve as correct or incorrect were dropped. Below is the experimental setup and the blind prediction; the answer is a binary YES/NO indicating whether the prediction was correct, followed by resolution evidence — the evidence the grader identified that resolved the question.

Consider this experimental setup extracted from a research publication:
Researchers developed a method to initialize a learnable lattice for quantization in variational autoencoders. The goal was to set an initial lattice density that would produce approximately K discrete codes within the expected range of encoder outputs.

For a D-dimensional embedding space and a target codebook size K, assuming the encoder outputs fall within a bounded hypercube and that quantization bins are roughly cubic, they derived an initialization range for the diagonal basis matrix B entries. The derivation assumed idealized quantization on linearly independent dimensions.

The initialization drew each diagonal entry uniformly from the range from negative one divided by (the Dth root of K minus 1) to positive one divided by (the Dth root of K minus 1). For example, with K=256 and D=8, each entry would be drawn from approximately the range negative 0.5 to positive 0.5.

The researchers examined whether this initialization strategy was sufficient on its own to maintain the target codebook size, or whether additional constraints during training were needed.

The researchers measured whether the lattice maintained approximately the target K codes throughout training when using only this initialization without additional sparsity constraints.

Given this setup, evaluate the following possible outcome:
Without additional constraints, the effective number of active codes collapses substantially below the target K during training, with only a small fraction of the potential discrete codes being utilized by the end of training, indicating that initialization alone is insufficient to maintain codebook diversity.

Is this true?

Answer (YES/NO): NO